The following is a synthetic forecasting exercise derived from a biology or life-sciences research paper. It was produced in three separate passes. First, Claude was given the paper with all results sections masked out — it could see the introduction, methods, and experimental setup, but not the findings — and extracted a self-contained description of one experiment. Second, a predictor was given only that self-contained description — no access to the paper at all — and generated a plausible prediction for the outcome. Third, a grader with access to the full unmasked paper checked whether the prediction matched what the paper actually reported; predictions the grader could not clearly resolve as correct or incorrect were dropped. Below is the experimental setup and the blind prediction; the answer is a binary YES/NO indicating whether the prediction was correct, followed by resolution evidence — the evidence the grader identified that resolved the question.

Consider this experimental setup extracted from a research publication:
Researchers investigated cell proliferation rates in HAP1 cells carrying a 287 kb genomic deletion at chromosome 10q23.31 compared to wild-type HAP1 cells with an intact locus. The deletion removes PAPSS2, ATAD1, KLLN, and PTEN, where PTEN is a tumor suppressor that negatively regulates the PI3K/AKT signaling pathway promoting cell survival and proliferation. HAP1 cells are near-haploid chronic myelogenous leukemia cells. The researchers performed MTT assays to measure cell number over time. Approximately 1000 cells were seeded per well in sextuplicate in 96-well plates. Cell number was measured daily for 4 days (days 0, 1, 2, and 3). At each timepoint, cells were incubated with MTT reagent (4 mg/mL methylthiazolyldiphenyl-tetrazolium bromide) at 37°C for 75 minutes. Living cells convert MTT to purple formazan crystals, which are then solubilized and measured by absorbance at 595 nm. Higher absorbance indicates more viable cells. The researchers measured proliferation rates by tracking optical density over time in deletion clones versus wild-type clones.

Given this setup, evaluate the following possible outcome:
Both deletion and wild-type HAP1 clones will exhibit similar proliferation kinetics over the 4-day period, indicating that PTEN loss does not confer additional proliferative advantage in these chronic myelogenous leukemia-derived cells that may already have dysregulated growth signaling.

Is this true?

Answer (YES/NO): YES